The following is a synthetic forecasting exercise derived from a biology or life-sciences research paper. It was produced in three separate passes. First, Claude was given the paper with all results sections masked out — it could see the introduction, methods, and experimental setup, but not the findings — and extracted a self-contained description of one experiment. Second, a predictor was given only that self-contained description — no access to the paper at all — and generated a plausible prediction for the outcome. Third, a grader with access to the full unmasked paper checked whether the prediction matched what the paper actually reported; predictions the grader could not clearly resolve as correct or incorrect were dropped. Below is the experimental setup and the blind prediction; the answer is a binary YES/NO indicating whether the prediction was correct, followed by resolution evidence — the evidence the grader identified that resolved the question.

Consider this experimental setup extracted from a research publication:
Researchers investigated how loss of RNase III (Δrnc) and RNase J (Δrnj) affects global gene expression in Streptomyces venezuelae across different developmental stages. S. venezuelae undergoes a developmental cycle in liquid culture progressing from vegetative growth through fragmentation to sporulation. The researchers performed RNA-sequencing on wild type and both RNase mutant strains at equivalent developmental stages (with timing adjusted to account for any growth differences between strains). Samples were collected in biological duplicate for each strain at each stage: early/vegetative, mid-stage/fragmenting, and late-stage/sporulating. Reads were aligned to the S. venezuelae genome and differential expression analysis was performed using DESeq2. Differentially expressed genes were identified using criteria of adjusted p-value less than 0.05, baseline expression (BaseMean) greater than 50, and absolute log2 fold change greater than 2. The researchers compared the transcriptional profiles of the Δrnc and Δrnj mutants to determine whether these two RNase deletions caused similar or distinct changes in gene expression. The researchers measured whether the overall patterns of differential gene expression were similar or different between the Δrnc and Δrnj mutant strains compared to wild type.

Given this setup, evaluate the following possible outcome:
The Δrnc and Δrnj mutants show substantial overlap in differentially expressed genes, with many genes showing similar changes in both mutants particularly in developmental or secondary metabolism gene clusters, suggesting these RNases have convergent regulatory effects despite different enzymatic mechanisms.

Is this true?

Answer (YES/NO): YES